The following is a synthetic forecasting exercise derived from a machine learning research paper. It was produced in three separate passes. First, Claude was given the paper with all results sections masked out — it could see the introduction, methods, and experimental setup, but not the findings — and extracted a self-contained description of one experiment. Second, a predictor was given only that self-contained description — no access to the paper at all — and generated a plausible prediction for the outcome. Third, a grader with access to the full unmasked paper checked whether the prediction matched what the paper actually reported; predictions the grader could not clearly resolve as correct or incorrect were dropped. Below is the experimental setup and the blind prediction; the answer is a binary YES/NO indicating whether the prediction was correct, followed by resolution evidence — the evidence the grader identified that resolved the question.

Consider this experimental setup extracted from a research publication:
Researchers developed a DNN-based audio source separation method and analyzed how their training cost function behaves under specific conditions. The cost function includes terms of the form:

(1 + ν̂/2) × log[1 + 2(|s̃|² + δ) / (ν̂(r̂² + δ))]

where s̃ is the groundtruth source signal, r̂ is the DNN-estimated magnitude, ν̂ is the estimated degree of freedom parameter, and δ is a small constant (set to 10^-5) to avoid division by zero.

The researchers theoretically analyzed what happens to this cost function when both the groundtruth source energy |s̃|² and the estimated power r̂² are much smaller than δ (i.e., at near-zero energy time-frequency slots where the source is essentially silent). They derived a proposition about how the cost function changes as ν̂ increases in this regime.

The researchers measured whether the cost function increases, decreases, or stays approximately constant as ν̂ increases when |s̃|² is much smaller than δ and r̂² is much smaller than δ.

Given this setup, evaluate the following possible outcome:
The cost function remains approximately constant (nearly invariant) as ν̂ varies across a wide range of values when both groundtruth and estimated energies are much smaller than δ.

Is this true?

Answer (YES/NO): NO